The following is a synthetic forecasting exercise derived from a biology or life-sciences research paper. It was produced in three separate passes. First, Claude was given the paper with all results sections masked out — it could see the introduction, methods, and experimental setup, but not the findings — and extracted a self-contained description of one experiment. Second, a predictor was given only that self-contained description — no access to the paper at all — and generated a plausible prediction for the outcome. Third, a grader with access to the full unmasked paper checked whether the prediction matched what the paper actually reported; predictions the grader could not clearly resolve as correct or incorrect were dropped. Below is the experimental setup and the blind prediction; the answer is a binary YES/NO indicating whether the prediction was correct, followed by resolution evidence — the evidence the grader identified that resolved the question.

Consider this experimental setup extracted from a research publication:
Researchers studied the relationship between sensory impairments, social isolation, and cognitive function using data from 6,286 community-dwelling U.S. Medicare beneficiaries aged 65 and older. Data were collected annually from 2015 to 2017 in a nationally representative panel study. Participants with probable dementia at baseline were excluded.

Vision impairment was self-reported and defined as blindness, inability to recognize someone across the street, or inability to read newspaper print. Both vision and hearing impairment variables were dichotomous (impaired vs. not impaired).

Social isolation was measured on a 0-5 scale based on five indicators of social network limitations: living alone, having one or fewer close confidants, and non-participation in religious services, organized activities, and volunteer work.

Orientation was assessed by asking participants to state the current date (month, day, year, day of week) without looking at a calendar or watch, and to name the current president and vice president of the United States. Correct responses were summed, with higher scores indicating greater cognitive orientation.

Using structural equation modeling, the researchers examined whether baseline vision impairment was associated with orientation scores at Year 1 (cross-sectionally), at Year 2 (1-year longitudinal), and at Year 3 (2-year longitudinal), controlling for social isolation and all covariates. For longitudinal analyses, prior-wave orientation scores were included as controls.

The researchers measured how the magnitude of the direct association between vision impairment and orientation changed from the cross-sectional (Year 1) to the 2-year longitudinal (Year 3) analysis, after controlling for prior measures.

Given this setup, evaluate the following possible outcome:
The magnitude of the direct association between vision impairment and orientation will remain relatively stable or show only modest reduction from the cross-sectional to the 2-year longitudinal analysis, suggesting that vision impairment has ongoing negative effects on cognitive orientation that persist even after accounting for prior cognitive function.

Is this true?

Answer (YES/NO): NO